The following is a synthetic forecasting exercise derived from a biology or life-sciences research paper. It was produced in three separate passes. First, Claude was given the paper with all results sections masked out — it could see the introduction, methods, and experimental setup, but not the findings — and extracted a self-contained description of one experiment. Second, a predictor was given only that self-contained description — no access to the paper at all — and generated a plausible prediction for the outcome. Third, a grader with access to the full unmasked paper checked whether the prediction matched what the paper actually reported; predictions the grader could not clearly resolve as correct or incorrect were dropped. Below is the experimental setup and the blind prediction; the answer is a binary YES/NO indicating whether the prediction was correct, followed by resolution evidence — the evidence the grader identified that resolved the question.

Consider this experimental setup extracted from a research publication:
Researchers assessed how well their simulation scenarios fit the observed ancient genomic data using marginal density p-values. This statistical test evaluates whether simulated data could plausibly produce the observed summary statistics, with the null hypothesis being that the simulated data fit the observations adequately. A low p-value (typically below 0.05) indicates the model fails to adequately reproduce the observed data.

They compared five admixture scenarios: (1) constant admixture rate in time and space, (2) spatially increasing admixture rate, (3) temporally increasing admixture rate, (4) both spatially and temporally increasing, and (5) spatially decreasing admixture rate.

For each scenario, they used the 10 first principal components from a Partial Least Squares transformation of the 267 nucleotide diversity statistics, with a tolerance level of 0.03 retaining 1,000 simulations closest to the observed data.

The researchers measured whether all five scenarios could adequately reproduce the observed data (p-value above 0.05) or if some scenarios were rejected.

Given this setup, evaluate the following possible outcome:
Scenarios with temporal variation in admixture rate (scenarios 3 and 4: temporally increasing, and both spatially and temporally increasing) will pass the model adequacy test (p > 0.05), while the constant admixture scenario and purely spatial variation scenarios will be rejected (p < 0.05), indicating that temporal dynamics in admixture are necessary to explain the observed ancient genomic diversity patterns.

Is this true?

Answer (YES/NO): NO